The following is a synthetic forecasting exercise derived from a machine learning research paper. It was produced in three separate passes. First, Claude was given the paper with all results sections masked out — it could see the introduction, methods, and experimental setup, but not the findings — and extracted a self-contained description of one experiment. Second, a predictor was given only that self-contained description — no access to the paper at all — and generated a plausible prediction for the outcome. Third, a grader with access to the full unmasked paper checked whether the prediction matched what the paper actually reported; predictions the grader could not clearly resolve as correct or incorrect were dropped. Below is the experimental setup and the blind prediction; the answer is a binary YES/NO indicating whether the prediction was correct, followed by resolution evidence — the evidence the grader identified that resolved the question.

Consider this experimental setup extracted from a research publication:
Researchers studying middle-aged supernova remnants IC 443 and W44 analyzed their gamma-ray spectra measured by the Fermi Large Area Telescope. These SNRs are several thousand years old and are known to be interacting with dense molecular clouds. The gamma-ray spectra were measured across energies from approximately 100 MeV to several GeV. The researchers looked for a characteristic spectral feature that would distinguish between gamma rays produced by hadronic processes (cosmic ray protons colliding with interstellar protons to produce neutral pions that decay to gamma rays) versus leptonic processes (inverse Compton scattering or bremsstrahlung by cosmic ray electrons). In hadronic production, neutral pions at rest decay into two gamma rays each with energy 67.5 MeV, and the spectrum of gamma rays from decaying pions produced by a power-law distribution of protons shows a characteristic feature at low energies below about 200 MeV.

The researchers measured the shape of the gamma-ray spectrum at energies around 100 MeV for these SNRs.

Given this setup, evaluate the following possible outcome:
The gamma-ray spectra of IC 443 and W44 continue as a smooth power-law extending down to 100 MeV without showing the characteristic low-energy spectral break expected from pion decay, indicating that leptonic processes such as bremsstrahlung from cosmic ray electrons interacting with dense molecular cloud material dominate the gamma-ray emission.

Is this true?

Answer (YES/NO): NO